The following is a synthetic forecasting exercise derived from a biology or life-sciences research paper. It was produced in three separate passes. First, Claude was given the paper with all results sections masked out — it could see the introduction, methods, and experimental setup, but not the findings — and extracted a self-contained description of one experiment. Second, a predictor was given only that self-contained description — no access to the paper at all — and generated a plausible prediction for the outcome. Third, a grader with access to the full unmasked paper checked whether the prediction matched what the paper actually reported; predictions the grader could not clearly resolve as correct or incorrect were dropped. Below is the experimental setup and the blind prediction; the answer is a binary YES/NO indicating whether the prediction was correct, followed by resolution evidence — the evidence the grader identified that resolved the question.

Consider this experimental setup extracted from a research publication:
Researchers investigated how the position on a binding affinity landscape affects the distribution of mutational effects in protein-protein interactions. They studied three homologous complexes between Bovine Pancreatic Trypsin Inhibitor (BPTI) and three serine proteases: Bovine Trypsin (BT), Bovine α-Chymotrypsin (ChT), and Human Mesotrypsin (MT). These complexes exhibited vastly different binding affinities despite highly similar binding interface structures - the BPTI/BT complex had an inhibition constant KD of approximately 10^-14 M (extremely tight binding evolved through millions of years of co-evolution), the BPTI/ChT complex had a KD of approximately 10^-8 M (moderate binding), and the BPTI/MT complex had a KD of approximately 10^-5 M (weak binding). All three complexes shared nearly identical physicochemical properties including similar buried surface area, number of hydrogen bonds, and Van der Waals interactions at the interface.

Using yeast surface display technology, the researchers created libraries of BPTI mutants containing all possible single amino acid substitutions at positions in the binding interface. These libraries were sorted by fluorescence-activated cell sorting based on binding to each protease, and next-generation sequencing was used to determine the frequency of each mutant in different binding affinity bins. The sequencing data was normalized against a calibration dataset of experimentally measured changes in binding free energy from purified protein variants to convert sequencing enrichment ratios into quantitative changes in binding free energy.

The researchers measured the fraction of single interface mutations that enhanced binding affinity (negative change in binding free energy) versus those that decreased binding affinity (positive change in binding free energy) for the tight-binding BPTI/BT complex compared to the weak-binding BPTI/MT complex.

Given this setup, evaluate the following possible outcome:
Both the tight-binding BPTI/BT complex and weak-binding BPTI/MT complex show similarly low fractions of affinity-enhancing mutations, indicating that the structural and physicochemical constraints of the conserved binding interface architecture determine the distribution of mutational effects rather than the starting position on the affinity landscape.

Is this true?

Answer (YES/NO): NO